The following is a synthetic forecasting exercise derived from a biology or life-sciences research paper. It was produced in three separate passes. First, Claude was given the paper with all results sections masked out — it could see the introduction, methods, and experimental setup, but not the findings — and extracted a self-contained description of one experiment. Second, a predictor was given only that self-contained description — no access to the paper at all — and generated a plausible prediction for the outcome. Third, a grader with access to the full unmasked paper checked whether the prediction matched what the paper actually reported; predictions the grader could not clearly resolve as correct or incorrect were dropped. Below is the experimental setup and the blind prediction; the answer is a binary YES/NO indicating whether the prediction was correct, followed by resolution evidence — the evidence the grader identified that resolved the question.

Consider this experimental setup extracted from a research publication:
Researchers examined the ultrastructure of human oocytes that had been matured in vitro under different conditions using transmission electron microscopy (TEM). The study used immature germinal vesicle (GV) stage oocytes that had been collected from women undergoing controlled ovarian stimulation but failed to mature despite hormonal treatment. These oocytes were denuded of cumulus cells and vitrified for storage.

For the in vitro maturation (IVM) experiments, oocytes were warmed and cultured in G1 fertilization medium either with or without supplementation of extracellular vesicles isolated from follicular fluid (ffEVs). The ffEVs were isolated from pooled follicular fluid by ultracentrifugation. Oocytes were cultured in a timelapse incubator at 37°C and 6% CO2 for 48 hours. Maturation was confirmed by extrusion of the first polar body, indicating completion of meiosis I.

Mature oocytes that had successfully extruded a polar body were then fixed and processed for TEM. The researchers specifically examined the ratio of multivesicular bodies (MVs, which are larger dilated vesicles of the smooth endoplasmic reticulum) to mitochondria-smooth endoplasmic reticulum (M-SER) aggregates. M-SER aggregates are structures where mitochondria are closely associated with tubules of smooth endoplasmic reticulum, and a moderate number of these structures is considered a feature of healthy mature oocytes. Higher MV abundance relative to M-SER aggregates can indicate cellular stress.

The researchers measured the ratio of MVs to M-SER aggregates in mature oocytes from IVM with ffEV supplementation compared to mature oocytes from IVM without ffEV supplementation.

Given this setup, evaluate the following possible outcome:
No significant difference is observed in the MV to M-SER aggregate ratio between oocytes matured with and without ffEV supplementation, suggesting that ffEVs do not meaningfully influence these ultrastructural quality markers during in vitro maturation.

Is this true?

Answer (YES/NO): NO